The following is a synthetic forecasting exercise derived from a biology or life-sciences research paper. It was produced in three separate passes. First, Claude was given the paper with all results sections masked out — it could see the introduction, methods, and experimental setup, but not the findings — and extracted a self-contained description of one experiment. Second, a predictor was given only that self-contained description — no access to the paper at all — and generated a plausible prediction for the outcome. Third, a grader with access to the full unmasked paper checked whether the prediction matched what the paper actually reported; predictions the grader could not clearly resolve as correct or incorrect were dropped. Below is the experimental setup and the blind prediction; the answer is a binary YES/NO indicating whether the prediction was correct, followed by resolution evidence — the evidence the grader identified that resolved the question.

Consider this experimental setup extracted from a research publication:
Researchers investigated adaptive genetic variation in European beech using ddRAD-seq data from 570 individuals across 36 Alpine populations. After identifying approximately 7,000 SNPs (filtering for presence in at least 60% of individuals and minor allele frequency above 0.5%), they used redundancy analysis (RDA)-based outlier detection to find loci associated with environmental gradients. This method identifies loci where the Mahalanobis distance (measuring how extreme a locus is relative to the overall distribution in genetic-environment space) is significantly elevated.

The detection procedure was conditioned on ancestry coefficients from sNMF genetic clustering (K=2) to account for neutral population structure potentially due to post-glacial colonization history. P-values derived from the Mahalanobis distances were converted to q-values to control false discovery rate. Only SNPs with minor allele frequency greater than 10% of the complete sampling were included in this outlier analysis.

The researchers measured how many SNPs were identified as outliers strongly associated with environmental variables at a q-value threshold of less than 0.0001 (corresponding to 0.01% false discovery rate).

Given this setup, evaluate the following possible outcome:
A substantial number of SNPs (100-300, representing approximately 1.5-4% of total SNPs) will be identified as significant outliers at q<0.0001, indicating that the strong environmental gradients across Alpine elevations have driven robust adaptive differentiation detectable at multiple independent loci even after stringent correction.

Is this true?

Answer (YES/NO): NO